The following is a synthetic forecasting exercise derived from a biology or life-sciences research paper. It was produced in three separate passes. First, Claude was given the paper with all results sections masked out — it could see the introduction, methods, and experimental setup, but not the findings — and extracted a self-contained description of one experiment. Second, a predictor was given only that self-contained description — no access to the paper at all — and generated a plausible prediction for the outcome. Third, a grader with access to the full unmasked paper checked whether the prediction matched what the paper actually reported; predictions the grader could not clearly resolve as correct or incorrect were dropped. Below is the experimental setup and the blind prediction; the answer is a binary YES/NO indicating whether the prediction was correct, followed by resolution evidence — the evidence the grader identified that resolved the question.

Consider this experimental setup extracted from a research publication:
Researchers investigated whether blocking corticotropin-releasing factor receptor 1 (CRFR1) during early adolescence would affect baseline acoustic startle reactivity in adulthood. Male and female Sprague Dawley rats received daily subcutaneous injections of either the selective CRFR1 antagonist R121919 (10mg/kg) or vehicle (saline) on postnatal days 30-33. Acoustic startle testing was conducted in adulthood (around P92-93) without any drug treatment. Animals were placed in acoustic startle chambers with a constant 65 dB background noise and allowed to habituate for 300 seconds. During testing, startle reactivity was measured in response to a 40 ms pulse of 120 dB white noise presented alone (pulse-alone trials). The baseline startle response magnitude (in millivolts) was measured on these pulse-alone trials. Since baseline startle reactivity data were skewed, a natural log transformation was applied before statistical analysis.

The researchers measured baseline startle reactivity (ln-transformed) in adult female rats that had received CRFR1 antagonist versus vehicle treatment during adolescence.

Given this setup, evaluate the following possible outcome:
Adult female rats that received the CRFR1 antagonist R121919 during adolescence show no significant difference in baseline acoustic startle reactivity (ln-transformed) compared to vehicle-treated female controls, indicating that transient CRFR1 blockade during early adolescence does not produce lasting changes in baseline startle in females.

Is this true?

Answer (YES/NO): YES